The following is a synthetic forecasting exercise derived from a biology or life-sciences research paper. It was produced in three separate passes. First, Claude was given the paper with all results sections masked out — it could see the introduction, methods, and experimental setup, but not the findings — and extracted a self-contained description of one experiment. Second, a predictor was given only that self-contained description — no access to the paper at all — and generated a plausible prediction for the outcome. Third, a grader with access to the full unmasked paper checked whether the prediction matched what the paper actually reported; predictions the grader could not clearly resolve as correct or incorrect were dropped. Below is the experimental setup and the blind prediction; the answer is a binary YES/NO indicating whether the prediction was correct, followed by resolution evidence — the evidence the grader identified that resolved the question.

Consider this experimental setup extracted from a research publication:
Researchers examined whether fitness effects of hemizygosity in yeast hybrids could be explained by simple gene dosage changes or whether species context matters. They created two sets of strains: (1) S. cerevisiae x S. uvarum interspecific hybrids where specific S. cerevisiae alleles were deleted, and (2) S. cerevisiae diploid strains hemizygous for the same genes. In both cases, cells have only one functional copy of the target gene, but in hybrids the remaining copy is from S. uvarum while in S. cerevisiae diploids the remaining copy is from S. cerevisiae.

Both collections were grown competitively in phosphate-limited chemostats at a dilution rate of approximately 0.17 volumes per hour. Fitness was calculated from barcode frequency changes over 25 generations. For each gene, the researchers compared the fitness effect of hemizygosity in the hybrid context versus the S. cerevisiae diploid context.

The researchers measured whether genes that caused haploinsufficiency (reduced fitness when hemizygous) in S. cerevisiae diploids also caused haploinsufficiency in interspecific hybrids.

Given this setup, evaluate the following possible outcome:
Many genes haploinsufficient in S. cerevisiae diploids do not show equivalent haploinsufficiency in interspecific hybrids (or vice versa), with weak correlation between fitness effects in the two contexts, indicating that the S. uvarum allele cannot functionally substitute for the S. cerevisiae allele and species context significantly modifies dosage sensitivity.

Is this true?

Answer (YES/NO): NO